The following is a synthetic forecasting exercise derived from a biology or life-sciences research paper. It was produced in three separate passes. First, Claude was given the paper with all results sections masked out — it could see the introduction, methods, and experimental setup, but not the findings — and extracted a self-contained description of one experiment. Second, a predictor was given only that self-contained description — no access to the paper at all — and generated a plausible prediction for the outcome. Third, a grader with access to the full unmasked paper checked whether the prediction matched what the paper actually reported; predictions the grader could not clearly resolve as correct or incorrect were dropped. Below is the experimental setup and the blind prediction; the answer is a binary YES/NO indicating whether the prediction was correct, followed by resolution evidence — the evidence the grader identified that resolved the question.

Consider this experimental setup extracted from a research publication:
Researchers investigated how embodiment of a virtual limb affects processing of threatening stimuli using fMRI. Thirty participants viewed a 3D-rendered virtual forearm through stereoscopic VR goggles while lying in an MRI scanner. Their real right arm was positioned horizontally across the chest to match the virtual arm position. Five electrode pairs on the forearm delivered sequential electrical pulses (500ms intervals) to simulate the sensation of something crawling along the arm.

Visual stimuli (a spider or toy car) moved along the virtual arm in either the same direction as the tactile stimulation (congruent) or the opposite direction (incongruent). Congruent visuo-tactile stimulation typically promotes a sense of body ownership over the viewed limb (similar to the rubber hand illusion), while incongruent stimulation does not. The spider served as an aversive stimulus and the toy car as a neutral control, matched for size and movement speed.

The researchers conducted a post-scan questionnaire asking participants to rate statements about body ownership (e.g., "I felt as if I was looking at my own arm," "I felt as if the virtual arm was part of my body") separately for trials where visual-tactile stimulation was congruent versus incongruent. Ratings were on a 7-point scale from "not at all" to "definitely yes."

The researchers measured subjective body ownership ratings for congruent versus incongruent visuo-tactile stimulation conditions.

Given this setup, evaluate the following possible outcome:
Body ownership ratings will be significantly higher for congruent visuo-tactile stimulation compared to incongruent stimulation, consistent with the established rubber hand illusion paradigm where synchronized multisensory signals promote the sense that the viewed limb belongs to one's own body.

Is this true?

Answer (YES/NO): YES